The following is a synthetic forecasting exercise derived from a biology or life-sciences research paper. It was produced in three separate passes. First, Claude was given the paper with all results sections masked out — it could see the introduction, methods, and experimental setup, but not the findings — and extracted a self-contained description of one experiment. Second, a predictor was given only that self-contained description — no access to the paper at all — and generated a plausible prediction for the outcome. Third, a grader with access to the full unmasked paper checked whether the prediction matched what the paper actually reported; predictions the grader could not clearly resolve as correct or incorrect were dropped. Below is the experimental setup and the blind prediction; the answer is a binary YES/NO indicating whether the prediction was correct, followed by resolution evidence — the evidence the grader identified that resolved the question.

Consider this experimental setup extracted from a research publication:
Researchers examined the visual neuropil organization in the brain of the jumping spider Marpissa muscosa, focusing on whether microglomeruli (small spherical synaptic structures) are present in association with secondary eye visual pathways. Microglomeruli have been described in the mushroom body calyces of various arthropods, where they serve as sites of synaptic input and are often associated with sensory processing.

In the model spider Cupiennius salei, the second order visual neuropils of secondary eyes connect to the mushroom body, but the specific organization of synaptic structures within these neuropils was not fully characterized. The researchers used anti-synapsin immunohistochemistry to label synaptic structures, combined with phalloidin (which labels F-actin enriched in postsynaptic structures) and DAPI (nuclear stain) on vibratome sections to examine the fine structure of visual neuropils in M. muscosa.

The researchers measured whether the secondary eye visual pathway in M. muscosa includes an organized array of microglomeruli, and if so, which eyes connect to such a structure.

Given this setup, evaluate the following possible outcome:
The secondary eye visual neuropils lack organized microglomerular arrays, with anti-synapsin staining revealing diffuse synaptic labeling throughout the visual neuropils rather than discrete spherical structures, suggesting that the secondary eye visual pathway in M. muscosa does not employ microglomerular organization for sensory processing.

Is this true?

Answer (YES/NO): NO